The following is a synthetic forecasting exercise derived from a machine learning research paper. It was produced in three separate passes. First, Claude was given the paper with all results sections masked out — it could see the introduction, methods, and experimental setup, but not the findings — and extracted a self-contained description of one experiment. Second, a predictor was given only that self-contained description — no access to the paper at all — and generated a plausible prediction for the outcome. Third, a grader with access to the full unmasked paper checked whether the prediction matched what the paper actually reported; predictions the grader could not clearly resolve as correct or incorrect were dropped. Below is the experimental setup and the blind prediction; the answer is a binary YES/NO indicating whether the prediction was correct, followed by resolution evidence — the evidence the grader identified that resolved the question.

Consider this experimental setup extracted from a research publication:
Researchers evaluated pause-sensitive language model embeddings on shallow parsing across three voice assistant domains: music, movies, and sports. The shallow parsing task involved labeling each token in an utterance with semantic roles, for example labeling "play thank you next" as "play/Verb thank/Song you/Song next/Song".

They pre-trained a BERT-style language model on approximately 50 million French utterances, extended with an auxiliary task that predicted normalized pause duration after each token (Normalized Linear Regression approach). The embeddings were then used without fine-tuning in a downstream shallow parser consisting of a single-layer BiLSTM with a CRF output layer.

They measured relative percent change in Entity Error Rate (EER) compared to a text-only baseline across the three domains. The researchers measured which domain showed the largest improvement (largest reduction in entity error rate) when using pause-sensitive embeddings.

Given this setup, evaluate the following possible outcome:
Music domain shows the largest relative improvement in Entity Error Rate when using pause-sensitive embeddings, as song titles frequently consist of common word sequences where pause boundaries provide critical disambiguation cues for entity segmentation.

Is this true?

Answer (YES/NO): NO